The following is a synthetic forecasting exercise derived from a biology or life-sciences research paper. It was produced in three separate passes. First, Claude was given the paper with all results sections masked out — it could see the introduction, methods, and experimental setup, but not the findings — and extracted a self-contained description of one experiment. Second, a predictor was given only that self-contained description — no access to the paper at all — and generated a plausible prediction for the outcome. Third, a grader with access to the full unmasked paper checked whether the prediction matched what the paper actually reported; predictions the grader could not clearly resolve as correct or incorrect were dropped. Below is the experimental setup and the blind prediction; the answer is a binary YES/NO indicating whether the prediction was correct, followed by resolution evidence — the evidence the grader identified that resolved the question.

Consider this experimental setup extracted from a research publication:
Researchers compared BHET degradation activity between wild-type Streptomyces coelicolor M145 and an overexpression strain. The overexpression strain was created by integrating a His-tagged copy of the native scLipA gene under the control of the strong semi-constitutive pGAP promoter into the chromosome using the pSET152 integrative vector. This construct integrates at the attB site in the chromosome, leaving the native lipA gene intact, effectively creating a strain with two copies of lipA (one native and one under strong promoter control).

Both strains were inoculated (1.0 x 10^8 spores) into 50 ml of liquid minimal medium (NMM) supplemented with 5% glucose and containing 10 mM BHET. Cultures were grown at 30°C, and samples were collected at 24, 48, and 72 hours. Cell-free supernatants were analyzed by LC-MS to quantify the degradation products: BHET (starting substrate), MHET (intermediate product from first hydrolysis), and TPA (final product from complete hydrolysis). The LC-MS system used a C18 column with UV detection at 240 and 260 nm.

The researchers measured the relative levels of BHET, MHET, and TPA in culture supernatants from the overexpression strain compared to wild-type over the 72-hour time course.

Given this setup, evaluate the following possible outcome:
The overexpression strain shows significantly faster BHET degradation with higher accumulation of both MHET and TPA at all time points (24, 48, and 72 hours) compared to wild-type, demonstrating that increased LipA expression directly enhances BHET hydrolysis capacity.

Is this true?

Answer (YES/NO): NO